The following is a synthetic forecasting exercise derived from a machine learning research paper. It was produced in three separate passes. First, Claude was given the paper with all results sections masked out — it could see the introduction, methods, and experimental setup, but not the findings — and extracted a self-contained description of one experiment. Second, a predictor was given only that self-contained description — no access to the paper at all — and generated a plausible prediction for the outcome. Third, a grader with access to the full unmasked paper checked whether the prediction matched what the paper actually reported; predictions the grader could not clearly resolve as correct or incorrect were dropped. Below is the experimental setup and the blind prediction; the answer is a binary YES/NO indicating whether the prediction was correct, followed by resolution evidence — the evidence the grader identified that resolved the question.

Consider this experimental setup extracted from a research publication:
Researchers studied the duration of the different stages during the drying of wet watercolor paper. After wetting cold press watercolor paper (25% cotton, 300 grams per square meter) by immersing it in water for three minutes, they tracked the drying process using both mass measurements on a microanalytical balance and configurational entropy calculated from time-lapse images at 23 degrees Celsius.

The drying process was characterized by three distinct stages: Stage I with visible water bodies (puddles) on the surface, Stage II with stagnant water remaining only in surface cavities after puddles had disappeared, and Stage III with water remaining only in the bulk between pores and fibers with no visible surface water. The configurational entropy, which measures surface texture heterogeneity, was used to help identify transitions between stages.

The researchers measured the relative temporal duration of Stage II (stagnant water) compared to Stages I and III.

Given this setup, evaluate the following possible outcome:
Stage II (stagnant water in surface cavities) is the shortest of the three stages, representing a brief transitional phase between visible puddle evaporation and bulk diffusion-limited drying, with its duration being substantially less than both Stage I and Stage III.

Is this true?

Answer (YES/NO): YES